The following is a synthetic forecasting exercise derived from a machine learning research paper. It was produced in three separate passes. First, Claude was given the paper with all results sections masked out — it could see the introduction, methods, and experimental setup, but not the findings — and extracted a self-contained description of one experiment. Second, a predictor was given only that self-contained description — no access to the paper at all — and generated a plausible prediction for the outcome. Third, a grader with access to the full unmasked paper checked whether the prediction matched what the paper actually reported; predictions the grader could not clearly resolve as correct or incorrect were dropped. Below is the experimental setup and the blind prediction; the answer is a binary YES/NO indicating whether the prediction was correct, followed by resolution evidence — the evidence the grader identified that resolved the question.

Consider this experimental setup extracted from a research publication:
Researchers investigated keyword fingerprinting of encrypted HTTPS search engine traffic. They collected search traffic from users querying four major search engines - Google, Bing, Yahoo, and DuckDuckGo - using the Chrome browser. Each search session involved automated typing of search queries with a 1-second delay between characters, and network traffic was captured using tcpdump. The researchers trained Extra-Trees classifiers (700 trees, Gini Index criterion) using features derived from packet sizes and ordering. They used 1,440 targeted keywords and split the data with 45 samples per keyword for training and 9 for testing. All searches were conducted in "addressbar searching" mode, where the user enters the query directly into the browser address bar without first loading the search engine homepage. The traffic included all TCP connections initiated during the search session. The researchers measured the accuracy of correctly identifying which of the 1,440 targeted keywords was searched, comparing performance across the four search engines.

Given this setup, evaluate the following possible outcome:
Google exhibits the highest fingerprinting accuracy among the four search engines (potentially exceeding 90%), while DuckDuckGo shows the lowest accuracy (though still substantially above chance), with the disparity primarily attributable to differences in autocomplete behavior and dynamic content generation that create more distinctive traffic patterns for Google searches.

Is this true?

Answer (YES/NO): NO